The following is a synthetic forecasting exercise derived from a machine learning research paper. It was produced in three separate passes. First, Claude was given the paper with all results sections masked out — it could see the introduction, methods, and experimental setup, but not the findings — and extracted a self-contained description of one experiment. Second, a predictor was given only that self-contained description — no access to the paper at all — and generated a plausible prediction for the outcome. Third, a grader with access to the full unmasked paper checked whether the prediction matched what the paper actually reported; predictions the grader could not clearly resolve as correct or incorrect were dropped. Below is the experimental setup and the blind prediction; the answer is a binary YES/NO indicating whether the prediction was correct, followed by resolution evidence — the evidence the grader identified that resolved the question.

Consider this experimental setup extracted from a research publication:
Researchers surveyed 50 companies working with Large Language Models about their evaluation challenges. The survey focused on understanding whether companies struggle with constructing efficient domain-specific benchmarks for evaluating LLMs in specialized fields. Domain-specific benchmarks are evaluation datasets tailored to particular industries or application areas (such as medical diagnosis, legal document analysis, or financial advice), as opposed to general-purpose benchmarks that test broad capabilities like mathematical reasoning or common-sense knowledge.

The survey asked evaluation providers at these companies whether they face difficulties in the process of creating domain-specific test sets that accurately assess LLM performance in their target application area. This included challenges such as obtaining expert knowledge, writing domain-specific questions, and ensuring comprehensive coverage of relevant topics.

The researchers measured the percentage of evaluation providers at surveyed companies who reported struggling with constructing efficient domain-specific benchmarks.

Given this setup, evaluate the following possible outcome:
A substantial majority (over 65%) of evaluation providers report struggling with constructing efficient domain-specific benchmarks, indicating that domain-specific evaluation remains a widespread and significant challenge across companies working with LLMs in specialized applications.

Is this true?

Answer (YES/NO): YES